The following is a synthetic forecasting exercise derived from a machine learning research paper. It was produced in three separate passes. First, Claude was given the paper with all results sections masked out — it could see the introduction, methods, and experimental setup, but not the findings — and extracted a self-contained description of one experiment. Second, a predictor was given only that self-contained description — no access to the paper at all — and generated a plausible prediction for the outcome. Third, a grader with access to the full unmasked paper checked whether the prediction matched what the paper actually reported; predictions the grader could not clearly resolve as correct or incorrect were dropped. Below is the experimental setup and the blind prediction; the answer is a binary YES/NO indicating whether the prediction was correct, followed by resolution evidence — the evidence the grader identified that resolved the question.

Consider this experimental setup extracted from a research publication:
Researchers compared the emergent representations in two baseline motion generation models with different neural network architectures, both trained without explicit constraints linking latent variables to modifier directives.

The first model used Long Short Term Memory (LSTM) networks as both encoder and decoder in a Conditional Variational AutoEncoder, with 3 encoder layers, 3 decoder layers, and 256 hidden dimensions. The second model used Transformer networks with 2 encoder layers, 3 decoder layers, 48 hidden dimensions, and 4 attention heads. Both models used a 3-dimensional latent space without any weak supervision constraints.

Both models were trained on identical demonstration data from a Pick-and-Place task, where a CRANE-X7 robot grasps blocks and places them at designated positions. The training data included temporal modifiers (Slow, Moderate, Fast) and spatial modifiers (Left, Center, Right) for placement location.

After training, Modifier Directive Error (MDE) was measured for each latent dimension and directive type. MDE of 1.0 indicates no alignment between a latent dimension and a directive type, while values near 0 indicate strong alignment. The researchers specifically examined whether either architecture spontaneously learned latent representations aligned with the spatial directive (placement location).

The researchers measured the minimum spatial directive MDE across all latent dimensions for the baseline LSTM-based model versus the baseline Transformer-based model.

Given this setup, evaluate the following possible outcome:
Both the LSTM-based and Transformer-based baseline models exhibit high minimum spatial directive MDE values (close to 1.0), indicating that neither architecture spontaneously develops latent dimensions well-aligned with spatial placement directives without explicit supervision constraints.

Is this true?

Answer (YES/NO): NO